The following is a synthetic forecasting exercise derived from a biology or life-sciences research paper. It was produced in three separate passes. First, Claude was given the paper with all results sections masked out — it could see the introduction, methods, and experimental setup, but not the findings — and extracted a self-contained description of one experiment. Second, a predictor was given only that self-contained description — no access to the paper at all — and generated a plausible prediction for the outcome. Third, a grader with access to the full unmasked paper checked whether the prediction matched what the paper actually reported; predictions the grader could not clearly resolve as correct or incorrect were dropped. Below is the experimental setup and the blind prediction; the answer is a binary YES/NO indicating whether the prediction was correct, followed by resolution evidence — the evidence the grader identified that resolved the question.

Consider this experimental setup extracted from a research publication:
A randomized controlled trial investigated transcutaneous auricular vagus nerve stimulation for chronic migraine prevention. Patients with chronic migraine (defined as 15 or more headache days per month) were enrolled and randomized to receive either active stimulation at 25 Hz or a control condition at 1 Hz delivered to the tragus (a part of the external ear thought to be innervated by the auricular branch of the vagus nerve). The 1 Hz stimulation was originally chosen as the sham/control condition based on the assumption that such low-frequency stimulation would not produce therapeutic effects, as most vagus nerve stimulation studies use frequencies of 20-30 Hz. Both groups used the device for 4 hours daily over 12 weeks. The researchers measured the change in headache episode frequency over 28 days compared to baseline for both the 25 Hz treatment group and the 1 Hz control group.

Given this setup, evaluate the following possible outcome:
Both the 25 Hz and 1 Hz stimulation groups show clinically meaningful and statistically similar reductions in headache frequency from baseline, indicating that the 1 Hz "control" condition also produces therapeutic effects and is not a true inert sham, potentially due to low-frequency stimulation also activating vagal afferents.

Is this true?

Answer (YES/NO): NO